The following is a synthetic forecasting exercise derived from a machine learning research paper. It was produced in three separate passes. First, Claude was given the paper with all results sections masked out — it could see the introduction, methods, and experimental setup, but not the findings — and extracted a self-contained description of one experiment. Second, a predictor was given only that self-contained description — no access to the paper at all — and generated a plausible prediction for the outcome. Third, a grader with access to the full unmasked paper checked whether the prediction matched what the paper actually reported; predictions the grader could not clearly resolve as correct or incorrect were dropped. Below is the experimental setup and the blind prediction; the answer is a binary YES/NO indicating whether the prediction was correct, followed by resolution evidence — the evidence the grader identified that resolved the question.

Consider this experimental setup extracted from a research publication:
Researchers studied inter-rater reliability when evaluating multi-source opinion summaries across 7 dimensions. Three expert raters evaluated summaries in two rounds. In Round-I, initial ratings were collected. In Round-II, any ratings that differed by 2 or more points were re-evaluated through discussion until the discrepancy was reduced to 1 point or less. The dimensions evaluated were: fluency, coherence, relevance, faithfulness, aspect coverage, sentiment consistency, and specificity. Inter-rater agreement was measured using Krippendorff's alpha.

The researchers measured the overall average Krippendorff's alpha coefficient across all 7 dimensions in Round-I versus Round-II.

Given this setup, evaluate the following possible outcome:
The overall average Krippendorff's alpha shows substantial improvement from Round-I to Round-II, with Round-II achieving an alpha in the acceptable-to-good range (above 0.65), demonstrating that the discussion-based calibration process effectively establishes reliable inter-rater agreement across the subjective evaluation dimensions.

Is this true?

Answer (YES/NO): YES